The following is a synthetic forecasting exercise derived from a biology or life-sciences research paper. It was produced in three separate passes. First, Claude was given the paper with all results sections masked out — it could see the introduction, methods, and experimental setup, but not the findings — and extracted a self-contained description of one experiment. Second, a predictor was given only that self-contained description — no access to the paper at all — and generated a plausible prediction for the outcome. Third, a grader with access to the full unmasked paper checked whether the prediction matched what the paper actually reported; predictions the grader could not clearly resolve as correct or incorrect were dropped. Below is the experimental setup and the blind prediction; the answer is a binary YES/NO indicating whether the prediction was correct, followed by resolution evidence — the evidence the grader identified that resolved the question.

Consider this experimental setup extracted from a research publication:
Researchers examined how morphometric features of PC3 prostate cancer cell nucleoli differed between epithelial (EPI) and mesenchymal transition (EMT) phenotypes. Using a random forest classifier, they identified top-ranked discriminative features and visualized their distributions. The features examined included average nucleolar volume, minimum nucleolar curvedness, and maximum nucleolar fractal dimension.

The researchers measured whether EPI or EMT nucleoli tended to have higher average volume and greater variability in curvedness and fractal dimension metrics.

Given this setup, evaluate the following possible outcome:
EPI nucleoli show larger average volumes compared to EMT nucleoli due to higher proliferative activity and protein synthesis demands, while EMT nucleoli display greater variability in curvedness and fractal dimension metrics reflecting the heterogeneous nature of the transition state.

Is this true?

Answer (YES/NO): NO